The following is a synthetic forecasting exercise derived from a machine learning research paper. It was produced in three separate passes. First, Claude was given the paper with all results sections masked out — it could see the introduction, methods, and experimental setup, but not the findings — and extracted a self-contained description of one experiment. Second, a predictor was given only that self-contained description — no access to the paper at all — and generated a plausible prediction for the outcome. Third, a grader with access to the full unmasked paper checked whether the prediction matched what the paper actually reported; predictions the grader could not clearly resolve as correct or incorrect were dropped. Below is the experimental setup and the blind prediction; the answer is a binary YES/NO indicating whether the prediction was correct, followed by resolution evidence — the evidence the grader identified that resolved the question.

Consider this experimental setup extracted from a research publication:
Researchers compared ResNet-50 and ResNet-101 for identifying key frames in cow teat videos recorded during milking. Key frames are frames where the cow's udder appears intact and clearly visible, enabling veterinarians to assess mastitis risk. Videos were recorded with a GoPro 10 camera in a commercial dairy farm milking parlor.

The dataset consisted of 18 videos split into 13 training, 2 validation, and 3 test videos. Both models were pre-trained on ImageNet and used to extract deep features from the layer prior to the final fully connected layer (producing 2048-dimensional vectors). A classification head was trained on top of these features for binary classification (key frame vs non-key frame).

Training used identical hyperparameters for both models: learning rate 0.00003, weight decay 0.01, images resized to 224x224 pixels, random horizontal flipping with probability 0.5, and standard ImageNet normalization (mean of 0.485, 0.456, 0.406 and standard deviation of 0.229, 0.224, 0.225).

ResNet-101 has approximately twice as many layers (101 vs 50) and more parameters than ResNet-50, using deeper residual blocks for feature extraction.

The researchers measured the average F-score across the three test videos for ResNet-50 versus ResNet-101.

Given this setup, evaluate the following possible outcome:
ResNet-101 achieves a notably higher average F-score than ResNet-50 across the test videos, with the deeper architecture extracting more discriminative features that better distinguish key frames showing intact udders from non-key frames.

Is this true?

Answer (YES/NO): NO